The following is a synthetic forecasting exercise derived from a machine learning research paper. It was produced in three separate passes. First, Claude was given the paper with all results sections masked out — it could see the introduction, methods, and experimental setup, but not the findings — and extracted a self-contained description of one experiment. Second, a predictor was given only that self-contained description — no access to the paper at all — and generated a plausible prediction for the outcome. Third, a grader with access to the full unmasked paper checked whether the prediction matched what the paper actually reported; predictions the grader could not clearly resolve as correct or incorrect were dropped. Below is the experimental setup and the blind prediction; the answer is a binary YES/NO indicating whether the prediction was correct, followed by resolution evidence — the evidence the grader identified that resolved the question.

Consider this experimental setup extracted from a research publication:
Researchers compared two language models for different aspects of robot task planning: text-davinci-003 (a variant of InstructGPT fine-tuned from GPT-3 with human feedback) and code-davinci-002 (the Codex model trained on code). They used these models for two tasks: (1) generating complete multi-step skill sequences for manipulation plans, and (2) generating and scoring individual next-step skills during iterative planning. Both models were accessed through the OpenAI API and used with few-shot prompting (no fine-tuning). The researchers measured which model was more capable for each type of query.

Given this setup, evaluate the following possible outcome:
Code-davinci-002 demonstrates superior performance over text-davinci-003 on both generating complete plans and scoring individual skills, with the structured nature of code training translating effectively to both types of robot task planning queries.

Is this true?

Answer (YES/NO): NO